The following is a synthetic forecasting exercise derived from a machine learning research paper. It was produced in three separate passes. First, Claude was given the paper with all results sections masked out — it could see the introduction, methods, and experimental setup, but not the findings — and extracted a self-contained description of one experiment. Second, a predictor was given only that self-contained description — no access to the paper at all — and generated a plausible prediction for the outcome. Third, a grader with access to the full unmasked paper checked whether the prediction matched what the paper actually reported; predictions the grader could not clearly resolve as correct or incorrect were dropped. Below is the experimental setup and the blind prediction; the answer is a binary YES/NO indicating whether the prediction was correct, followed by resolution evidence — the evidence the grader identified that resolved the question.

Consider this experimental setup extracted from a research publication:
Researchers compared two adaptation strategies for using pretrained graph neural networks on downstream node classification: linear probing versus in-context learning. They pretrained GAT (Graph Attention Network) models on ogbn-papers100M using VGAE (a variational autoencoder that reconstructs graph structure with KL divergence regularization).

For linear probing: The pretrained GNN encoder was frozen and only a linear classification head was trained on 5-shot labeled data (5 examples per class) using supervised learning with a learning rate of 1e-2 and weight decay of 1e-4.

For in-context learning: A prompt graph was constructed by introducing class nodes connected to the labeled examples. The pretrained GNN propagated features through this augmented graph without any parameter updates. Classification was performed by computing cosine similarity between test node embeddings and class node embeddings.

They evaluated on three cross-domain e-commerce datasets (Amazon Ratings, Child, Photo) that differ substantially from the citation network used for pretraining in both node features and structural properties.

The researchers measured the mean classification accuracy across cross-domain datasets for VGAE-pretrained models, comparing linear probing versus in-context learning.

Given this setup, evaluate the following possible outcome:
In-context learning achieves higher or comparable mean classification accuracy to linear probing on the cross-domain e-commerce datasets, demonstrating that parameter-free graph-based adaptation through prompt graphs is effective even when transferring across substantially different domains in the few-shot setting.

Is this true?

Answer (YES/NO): NO